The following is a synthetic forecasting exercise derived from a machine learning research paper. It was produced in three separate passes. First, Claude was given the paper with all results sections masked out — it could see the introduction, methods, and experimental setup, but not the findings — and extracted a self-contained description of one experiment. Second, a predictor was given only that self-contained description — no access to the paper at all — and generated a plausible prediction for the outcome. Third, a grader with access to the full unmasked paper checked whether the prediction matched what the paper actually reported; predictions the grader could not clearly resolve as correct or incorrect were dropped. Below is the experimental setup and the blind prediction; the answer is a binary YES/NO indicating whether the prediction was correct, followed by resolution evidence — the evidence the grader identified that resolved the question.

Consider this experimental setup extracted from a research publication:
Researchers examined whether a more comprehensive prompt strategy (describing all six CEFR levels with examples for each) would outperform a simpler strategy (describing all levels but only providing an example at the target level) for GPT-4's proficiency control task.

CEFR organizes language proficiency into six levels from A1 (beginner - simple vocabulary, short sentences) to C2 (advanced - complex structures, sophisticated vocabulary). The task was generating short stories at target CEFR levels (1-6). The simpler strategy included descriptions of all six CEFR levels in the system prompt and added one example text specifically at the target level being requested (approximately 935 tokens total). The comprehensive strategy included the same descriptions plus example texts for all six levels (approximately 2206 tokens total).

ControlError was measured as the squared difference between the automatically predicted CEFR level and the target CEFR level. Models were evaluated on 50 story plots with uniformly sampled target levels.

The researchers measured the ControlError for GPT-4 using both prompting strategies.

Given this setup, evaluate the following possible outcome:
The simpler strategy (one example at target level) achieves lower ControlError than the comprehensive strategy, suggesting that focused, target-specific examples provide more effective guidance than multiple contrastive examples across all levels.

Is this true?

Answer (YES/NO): YES